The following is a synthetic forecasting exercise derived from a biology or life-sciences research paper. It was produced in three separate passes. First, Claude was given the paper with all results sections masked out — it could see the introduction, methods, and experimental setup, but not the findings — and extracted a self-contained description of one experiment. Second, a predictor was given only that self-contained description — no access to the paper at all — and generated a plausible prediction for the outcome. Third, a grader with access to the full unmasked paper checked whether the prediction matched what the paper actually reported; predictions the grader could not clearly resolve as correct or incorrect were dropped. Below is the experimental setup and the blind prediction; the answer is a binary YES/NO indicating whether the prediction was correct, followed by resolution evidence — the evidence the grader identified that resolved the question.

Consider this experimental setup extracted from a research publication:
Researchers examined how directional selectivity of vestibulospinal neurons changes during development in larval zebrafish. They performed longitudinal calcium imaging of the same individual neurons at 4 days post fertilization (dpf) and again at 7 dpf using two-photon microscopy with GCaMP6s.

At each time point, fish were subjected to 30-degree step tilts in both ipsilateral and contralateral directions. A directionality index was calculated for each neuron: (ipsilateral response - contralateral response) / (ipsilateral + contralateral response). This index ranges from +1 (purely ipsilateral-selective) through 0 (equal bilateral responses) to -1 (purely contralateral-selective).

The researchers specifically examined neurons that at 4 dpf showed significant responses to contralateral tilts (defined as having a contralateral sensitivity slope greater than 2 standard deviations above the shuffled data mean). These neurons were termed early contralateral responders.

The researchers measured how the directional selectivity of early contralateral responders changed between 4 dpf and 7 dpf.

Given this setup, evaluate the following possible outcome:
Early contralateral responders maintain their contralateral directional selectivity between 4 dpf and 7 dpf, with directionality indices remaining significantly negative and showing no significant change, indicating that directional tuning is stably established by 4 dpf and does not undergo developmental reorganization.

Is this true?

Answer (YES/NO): NO